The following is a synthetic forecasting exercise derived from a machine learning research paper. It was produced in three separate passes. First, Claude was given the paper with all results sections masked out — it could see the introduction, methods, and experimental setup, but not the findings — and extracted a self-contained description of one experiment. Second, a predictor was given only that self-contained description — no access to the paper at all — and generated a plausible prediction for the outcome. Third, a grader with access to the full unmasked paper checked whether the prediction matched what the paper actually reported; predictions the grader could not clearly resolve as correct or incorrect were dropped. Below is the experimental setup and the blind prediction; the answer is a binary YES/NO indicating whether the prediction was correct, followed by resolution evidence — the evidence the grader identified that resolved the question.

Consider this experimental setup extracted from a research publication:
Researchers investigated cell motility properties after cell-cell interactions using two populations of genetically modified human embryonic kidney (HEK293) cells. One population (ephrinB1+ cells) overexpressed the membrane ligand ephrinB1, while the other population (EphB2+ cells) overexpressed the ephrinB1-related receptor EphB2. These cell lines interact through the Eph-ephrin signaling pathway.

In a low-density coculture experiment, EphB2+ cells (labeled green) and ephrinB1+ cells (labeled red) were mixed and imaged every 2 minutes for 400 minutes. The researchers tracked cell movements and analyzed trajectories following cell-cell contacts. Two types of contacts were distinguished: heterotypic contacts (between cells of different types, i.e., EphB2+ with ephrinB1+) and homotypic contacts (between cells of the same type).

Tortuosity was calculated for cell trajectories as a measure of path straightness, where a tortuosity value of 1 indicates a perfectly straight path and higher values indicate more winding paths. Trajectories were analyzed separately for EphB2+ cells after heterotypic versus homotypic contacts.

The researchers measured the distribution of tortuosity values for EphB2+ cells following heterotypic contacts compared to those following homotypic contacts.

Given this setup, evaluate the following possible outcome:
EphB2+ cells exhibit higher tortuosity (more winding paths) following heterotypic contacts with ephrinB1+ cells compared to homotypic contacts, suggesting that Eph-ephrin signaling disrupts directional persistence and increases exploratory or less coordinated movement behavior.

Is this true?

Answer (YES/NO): NO